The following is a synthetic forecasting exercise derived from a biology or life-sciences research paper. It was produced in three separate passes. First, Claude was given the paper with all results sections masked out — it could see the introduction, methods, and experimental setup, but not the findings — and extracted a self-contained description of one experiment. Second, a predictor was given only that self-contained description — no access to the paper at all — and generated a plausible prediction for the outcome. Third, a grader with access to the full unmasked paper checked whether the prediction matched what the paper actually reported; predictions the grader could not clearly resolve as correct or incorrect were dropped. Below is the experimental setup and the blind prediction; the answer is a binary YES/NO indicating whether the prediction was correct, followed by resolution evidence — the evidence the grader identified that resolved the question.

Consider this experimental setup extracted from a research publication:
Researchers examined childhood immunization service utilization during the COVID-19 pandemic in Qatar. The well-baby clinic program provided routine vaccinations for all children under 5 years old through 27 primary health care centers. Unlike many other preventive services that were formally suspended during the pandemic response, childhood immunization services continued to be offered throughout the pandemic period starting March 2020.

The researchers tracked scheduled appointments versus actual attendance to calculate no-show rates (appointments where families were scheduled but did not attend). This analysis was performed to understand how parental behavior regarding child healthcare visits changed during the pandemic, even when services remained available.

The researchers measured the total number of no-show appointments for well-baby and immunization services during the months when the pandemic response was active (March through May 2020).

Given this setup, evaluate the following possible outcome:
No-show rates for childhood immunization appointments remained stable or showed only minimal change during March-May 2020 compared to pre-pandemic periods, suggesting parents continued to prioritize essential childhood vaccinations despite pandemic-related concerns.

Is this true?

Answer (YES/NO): NO